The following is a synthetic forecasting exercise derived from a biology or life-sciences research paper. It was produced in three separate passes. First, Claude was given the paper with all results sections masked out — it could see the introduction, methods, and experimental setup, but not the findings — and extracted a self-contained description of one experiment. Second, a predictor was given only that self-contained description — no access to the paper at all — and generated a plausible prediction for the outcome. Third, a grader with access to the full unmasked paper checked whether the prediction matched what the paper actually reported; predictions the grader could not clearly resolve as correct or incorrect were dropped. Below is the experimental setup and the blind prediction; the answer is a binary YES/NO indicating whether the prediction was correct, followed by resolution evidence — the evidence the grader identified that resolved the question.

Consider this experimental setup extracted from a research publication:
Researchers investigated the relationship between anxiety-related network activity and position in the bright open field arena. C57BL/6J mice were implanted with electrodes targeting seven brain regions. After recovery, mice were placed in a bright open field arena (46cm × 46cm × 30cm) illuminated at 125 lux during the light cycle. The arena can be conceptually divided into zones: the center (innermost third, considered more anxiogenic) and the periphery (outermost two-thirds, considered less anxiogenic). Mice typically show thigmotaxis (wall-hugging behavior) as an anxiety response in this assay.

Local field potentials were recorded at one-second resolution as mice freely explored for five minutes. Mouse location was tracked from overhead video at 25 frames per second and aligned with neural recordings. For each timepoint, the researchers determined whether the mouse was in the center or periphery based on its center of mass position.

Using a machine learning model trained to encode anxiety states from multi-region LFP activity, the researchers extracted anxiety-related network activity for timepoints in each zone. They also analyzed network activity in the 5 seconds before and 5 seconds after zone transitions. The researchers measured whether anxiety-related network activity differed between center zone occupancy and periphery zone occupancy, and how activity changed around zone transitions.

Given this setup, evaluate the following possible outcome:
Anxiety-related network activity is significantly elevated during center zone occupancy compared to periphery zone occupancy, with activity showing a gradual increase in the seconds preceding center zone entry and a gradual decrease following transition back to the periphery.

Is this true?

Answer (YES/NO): NO